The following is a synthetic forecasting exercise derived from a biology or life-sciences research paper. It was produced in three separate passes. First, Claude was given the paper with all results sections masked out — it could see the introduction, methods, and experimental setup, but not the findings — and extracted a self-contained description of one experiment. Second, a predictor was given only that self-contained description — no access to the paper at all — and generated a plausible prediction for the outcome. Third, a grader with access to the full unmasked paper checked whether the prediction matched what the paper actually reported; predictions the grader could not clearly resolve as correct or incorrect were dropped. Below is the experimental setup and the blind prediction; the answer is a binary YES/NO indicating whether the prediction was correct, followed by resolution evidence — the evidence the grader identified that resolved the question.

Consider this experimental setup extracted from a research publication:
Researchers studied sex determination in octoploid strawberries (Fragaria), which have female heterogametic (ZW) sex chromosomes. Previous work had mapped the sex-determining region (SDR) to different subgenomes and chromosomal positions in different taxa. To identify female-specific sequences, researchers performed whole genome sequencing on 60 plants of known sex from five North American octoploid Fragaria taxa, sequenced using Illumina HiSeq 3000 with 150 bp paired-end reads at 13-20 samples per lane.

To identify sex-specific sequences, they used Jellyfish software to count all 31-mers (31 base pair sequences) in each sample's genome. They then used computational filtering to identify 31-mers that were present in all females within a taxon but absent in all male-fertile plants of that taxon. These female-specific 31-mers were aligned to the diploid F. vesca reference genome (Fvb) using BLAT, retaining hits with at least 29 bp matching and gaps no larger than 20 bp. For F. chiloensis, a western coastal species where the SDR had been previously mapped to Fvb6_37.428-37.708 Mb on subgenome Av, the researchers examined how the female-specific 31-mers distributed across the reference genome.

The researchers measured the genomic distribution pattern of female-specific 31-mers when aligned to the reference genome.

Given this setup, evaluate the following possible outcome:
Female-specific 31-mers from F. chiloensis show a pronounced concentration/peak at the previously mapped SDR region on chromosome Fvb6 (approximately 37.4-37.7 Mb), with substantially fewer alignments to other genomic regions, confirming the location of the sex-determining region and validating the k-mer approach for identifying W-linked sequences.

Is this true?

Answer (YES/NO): NO